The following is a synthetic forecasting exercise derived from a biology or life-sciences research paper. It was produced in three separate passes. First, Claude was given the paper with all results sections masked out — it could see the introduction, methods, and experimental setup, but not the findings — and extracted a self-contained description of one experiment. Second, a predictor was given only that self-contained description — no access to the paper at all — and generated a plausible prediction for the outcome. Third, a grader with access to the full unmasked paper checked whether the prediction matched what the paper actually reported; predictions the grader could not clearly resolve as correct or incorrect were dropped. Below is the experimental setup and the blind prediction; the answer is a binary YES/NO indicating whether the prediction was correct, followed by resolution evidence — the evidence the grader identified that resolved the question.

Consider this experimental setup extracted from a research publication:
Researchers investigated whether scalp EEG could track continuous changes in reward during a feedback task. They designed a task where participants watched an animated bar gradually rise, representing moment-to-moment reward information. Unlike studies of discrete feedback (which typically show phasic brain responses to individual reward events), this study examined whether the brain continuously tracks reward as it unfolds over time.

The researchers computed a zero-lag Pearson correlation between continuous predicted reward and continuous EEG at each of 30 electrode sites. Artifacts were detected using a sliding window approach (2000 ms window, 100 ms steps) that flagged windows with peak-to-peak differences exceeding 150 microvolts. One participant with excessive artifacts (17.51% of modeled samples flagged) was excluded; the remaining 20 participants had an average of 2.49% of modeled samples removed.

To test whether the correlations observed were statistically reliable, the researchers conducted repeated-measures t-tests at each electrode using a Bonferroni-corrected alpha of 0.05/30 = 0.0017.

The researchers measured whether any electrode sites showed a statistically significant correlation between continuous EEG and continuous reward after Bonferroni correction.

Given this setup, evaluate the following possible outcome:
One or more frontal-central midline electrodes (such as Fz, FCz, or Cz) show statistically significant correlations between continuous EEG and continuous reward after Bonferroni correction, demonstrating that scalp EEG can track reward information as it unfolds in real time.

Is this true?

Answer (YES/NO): NO